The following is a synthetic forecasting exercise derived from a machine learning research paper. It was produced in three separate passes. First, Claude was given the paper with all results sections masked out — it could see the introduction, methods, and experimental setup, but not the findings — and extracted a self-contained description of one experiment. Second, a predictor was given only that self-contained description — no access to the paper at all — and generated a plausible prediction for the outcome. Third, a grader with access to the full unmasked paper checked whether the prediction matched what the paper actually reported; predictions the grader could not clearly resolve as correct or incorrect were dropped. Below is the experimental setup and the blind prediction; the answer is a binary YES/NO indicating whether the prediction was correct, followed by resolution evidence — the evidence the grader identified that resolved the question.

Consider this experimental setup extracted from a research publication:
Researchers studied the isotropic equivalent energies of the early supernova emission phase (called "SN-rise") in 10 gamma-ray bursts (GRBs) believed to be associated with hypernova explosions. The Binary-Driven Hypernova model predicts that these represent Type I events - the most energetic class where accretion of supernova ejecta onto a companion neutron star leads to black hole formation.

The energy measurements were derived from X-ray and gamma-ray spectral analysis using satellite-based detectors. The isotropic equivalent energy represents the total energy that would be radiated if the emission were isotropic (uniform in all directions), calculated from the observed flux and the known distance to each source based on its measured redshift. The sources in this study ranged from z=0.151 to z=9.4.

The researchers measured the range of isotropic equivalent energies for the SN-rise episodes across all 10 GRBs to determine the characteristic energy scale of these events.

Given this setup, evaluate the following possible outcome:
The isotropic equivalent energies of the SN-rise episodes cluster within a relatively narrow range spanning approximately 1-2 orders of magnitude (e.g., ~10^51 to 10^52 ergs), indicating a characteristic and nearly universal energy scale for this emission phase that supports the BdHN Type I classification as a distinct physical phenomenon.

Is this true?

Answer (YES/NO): NO